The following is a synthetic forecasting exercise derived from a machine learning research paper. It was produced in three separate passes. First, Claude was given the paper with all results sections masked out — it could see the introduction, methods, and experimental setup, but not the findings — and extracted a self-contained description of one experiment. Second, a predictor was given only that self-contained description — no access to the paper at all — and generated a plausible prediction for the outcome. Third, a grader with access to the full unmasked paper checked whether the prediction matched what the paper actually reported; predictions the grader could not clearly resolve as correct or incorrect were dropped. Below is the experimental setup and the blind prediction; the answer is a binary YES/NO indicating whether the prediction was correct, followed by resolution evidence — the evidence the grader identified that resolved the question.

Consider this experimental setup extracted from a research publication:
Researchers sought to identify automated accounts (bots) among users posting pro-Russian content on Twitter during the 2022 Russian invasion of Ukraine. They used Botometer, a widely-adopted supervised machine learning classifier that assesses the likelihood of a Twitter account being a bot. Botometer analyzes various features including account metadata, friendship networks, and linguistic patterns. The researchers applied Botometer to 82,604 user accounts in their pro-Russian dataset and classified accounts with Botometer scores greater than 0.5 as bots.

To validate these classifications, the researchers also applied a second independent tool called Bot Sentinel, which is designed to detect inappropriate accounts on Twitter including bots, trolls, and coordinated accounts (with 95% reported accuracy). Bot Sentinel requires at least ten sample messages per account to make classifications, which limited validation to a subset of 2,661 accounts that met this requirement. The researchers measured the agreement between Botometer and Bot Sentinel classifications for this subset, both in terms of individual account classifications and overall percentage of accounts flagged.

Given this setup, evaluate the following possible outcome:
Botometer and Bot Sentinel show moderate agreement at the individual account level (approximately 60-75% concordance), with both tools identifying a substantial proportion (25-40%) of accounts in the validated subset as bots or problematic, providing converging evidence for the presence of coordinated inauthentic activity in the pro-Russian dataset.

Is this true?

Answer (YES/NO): YES